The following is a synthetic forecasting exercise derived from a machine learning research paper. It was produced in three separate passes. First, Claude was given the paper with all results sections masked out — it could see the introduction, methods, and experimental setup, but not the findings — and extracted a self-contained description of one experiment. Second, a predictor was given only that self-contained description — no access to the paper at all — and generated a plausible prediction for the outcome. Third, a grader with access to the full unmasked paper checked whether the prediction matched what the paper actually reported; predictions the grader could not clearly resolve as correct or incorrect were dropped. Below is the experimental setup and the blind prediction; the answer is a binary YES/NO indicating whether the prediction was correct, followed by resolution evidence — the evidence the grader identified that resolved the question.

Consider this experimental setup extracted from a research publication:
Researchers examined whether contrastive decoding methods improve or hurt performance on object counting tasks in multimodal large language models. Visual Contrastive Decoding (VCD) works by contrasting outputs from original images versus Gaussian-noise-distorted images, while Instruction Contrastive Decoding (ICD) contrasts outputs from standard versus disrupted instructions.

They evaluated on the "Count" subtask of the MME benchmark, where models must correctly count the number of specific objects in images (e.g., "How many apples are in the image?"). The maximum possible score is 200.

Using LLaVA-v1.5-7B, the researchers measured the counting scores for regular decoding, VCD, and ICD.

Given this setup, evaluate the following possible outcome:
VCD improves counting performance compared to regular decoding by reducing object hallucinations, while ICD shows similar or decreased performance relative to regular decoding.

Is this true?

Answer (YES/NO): NO